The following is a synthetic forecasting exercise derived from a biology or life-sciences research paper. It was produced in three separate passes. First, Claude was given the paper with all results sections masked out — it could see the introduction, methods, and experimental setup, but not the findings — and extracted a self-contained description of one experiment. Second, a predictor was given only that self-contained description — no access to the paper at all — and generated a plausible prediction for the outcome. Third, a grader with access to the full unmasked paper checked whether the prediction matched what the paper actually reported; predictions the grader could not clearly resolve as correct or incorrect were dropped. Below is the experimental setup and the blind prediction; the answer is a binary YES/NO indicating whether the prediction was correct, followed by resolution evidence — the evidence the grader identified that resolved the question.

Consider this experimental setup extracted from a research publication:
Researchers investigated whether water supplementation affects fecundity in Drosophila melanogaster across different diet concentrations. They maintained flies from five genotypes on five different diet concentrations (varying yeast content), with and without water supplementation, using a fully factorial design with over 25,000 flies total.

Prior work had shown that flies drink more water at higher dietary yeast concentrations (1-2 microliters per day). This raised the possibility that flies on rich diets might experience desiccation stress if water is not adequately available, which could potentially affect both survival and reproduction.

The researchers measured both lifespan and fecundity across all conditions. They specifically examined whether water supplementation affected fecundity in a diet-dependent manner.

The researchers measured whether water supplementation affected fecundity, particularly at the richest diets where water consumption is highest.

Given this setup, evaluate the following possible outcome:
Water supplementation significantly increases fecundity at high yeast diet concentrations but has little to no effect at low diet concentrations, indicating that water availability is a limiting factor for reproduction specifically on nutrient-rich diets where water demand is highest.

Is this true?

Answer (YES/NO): NO